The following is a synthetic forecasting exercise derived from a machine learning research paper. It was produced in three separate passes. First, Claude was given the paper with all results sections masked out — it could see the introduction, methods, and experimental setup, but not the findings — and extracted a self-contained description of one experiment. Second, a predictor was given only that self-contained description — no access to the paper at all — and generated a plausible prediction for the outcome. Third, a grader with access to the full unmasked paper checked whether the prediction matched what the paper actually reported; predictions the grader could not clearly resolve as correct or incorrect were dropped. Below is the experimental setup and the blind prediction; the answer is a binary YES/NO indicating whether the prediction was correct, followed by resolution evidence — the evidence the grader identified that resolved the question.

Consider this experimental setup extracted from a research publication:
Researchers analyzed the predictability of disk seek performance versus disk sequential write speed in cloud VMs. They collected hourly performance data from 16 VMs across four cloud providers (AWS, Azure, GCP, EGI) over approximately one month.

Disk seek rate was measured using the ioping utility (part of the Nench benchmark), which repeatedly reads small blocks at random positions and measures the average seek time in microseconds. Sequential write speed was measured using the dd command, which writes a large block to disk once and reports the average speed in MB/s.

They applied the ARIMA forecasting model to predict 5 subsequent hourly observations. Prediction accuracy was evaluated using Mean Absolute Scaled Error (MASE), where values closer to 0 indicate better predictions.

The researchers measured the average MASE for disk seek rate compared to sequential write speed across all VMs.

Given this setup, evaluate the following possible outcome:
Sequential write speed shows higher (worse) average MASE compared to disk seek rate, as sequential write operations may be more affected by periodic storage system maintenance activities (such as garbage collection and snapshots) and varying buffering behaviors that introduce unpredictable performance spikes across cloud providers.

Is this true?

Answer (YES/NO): NO